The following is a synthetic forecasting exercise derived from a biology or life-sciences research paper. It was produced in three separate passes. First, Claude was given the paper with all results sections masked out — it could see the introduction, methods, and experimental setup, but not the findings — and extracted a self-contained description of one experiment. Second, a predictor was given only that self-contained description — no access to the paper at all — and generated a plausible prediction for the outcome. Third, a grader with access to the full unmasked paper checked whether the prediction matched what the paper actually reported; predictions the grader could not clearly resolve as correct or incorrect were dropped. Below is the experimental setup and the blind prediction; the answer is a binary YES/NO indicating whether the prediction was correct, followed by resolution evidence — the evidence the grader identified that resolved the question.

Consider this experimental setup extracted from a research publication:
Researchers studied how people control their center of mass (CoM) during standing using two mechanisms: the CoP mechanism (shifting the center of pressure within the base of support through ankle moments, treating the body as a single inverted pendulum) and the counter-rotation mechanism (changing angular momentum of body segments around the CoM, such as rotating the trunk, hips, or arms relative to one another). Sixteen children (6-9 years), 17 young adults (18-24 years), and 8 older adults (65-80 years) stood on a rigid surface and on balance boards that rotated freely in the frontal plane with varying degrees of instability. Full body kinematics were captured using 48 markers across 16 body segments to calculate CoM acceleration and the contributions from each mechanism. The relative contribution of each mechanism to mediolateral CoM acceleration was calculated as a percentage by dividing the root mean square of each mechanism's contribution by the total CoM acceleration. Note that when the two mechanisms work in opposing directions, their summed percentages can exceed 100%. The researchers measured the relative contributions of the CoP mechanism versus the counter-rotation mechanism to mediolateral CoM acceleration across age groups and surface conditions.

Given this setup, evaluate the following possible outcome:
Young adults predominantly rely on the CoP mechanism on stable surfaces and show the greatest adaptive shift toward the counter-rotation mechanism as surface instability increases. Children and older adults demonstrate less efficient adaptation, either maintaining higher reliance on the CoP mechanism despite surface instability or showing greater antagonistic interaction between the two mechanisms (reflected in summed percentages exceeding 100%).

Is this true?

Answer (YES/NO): NO